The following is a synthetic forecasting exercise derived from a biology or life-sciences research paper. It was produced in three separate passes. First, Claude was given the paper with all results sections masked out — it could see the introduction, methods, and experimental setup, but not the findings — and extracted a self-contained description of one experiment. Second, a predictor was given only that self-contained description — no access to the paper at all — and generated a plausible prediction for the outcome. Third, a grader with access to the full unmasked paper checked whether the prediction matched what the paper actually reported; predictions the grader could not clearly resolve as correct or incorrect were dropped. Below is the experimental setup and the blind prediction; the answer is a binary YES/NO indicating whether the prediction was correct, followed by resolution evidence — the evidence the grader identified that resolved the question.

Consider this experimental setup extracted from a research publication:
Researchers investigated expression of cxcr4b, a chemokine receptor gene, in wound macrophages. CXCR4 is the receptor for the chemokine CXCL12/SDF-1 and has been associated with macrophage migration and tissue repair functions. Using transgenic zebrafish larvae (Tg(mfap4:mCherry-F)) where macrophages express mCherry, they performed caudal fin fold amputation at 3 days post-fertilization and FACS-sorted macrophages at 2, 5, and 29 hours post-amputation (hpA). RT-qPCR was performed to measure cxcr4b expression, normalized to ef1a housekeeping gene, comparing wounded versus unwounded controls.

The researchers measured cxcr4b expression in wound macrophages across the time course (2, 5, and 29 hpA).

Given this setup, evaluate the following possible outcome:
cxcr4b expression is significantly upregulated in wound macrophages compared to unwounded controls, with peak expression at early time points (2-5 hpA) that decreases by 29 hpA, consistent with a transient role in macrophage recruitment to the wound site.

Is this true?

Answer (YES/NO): NO